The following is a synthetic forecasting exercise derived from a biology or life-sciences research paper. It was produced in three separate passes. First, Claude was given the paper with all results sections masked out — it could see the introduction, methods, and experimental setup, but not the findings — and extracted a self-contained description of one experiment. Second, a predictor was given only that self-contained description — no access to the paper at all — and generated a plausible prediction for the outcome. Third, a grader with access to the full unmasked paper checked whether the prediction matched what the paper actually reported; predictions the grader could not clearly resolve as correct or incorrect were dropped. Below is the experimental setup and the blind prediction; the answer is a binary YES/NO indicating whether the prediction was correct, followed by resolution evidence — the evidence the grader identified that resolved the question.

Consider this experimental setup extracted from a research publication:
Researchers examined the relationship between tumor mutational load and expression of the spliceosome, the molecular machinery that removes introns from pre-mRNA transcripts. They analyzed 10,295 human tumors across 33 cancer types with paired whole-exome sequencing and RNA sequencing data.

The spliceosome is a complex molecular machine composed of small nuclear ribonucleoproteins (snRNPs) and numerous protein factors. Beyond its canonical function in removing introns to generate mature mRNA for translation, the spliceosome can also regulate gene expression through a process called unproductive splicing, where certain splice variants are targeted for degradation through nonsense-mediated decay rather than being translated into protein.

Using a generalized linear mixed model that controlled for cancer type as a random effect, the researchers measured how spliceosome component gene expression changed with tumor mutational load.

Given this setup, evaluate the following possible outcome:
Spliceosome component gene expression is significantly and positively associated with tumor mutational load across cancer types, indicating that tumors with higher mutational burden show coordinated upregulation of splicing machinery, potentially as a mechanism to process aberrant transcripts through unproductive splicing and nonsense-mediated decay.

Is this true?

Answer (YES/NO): YES